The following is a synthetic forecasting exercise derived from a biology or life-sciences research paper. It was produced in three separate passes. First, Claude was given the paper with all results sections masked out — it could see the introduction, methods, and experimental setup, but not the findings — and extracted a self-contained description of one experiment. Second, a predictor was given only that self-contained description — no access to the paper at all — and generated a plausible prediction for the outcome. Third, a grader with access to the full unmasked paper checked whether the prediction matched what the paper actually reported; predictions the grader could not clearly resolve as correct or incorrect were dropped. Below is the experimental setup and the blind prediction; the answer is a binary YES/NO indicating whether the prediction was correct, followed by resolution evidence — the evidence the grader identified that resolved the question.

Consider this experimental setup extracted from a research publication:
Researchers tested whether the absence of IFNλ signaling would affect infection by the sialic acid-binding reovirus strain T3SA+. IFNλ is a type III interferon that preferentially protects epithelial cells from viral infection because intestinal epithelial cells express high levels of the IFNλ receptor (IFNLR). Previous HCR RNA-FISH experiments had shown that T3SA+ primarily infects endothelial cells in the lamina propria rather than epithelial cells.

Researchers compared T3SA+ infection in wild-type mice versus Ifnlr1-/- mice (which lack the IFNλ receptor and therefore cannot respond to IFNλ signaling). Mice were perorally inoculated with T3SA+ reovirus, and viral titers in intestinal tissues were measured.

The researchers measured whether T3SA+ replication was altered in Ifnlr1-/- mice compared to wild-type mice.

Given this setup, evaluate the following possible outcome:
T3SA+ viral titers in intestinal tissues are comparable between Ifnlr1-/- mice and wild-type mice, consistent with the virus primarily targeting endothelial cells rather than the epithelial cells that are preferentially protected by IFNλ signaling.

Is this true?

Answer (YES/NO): YES